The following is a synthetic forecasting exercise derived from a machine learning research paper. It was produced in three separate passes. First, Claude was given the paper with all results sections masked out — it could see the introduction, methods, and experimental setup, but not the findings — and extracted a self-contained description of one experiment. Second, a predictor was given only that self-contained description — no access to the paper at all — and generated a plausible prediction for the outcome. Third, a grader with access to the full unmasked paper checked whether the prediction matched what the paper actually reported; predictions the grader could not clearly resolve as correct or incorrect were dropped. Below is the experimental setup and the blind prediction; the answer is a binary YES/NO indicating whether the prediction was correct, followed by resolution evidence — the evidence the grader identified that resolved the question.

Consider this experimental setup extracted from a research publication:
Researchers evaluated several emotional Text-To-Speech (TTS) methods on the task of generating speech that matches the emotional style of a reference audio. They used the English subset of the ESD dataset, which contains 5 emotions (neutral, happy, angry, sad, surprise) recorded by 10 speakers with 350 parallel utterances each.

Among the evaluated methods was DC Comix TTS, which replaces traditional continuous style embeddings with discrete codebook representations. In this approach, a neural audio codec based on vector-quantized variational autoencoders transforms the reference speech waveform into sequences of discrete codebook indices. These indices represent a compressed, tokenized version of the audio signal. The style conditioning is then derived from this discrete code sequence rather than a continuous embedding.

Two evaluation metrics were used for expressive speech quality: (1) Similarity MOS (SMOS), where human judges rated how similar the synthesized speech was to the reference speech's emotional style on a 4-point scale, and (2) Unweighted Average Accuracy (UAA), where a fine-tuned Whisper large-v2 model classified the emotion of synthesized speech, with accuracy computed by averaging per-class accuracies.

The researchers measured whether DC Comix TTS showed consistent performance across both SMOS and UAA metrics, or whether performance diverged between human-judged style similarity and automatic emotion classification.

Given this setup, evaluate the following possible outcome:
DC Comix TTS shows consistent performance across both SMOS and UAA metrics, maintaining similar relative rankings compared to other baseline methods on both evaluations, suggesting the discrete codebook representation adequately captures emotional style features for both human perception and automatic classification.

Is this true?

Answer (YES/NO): NO